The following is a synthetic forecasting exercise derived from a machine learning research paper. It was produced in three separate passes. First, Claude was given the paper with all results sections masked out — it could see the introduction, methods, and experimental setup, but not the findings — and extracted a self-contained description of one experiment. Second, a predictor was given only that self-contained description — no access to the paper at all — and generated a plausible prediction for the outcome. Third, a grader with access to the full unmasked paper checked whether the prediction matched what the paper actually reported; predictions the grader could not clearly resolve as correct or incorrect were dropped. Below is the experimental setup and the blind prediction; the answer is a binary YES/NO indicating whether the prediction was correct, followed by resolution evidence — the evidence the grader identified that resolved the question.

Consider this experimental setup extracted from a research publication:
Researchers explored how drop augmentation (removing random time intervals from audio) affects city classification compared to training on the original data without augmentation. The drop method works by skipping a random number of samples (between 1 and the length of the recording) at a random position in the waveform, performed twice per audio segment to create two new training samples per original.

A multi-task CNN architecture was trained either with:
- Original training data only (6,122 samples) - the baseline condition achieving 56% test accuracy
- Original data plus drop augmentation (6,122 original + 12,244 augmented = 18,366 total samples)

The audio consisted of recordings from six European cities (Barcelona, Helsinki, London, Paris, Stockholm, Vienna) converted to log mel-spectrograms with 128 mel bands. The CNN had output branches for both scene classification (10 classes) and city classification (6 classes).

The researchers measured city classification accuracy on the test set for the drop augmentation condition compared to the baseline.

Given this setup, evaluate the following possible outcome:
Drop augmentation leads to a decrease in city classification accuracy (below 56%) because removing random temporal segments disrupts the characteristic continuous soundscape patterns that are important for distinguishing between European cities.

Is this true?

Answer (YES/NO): YES